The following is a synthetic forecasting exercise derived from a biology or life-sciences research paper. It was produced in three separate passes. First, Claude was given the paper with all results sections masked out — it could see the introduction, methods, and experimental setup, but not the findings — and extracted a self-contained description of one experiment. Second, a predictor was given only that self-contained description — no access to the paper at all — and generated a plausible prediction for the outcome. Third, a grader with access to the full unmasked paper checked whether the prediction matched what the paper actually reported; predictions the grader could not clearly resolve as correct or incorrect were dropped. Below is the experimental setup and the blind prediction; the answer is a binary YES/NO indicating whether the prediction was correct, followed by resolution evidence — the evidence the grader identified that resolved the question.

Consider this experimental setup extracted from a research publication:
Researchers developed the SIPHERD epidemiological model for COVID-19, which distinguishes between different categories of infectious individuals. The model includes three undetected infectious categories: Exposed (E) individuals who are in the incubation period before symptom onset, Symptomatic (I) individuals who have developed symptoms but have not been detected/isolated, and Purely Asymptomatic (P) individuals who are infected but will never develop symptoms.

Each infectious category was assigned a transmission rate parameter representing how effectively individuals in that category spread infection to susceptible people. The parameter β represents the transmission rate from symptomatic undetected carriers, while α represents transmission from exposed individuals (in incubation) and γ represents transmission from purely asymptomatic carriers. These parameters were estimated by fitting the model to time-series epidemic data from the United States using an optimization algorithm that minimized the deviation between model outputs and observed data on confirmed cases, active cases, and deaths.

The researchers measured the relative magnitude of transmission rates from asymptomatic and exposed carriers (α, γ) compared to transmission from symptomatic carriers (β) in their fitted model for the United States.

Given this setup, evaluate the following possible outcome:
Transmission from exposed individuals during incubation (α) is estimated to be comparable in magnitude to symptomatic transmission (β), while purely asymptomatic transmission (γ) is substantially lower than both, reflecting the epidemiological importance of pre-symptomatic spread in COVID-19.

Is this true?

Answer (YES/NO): NO